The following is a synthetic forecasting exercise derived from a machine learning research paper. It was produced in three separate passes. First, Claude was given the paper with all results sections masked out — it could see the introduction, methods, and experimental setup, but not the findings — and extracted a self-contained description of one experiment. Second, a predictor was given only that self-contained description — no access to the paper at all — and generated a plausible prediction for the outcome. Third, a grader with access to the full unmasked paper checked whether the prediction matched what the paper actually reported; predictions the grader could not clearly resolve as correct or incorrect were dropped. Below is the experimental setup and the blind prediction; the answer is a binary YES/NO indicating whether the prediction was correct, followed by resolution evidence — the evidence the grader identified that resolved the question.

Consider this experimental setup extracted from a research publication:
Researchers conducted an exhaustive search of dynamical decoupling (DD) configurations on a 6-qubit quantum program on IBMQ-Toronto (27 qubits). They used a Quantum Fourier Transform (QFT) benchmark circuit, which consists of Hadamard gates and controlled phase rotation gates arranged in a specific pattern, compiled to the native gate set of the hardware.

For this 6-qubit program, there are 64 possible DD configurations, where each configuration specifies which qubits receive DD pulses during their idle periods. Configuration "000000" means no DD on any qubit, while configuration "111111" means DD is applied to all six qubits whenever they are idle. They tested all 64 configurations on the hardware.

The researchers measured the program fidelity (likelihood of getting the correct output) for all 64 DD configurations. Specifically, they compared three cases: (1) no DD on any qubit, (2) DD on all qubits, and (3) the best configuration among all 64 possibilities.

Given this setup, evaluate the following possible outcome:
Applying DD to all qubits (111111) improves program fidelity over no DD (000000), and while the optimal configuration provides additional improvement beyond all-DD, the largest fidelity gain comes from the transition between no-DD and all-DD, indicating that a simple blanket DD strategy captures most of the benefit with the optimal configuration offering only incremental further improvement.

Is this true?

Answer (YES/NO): NO